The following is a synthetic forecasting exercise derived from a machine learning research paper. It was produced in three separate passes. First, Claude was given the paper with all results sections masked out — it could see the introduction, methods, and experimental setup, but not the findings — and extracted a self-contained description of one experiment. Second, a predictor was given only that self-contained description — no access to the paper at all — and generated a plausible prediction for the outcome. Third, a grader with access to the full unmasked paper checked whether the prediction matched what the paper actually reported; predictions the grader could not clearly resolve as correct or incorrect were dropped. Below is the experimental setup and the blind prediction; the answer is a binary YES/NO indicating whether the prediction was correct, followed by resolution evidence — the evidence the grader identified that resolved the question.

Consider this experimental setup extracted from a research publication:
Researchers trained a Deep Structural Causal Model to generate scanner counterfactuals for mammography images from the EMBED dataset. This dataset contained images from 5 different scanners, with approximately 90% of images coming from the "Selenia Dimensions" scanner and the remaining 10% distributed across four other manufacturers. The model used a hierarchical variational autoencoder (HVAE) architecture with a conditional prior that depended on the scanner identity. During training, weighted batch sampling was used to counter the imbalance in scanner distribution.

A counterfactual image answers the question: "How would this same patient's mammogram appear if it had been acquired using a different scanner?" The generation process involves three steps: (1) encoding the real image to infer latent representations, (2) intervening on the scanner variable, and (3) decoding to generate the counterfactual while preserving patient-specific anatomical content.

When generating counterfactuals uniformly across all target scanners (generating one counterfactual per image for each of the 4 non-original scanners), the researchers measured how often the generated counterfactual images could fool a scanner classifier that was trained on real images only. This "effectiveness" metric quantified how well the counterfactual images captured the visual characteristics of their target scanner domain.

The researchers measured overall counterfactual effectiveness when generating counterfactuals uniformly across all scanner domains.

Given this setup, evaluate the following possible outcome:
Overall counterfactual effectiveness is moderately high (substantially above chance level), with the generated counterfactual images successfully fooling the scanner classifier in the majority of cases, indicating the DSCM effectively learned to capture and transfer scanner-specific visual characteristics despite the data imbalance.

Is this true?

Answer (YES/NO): YES